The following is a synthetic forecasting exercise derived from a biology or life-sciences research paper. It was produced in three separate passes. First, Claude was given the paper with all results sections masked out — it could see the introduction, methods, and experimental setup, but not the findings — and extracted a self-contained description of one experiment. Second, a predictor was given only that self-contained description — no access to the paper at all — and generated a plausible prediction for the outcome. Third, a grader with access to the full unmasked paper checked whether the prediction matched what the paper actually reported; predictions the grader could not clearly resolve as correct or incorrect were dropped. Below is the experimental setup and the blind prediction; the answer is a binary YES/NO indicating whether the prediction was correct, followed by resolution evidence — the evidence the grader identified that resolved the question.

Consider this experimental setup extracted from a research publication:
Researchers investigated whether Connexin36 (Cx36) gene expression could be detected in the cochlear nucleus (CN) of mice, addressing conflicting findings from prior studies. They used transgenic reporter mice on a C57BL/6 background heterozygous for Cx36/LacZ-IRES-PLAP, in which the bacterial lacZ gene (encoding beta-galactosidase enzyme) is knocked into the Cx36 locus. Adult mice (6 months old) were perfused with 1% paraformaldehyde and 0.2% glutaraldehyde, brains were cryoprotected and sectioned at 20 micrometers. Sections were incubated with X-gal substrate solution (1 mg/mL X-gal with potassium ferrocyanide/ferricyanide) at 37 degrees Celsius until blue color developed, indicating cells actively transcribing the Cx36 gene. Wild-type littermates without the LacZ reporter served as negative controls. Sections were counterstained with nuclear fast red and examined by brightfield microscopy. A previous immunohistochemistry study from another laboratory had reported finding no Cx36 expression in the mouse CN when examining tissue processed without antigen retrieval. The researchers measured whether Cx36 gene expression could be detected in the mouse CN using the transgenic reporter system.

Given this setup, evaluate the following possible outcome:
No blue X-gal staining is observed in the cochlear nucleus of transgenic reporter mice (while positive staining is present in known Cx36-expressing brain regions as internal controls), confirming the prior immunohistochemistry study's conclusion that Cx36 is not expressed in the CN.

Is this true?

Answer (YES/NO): NO